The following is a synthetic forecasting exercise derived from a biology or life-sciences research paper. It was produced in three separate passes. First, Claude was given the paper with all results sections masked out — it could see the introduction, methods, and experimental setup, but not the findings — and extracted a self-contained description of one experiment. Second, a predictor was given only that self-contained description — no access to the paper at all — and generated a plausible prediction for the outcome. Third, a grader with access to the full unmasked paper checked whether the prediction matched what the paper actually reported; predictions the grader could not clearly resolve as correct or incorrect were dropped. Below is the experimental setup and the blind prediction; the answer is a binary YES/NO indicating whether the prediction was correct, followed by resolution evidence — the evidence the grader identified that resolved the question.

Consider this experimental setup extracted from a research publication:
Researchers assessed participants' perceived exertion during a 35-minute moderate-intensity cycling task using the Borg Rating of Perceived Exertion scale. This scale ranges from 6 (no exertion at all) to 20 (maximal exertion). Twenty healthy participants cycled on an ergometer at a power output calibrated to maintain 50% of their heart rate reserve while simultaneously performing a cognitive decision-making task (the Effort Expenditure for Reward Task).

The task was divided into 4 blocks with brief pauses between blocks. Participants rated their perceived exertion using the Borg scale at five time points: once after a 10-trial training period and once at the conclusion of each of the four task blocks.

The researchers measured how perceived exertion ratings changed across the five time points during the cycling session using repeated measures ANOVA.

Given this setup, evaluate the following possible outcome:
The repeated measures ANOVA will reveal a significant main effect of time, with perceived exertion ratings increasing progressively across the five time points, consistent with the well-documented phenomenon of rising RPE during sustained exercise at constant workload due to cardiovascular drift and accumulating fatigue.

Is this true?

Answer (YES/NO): NO